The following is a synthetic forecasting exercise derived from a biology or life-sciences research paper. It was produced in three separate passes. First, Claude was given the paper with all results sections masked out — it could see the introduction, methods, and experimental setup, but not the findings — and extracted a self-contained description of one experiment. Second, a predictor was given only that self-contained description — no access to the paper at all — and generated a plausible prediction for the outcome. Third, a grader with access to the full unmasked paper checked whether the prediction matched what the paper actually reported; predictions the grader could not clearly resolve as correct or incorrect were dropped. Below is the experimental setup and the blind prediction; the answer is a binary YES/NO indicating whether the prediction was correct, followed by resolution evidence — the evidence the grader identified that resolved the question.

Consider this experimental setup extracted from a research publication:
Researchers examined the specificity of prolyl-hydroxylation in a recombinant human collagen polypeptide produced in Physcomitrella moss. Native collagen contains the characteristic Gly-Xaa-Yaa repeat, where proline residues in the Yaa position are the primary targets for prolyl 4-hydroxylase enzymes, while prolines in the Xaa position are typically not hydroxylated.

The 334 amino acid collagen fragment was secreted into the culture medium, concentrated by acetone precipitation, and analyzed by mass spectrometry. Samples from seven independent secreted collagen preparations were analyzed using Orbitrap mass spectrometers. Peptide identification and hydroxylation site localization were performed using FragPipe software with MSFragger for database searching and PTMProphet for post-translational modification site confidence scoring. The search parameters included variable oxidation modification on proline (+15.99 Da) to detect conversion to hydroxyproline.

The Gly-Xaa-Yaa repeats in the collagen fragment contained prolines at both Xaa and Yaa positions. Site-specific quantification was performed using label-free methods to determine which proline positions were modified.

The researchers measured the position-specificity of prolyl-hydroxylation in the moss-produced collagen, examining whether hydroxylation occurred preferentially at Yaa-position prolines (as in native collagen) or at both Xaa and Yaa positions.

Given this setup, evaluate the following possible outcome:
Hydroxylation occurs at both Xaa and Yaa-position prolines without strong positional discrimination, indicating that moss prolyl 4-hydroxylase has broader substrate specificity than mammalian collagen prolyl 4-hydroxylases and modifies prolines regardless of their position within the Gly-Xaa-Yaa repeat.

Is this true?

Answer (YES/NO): NO